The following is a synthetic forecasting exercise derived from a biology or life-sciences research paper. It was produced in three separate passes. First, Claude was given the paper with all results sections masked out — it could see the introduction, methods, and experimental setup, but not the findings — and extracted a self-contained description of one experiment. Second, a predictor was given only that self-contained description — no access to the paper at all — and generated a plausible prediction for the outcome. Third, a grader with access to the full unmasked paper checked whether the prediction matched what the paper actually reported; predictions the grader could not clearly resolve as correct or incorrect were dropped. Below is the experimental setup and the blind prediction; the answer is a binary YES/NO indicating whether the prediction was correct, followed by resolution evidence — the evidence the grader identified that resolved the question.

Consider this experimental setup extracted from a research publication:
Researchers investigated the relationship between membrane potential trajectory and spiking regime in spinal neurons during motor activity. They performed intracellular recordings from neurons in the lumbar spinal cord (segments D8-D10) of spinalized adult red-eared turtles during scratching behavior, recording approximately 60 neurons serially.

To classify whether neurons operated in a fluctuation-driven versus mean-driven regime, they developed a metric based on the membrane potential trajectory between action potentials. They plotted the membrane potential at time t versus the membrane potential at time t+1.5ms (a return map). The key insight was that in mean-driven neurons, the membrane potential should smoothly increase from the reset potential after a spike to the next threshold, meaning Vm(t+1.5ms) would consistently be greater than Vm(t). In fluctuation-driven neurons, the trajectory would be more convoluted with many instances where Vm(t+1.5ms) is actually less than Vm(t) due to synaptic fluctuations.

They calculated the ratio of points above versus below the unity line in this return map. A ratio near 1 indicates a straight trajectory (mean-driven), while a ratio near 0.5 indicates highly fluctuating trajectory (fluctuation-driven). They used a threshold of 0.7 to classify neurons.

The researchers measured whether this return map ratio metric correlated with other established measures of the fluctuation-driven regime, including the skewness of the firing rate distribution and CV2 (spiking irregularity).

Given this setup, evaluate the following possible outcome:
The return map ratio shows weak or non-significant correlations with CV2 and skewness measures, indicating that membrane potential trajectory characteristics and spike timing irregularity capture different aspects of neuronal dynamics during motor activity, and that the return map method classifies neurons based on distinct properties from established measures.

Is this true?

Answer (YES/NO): NO